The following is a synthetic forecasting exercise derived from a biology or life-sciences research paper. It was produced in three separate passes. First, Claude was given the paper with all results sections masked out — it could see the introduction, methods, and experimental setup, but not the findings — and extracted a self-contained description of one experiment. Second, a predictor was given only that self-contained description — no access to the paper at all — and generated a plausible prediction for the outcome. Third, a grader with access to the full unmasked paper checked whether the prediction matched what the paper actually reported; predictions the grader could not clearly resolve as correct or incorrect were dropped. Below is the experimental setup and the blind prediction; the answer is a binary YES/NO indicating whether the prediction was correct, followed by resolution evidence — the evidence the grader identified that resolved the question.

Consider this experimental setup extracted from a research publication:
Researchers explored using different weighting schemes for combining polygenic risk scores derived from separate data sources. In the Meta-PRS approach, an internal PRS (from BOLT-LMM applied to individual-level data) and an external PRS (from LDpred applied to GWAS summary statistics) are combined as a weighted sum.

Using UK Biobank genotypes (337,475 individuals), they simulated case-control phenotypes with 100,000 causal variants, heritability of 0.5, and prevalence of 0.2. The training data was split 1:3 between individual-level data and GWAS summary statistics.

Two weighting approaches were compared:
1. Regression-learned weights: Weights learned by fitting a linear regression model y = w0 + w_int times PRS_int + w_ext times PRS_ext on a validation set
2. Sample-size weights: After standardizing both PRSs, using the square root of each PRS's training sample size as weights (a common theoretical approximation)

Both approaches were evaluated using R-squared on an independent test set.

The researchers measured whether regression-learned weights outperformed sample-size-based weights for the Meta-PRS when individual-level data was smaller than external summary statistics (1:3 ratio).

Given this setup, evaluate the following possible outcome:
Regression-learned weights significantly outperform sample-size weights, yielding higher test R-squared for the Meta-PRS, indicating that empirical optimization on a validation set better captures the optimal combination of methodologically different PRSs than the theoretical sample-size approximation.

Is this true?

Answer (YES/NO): NO